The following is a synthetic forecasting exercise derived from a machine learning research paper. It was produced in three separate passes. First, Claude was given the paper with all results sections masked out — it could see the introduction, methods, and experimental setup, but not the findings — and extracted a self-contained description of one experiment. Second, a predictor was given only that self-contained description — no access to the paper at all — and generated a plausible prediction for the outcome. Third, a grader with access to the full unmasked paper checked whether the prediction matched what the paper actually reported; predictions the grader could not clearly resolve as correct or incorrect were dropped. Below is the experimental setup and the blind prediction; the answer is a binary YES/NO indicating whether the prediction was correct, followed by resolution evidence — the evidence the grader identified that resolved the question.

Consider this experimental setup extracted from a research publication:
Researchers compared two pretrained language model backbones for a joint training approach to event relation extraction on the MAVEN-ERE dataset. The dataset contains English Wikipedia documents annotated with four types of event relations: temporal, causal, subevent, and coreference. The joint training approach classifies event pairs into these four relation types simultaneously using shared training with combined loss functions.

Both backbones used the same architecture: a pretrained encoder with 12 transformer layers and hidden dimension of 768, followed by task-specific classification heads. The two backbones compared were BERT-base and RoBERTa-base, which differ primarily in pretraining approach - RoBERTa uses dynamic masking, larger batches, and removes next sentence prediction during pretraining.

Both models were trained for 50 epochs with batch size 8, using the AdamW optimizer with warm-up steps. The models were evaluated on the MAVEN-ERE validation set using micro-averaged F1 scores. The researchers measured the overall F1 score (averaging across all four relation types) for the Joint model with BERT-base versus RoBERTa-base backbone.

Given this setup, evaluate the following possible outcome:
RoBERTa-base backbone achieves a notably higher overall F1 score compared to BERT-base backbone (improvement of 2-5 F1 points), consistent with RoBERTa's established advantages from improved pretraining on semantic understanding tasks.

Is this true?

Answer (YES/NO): NO